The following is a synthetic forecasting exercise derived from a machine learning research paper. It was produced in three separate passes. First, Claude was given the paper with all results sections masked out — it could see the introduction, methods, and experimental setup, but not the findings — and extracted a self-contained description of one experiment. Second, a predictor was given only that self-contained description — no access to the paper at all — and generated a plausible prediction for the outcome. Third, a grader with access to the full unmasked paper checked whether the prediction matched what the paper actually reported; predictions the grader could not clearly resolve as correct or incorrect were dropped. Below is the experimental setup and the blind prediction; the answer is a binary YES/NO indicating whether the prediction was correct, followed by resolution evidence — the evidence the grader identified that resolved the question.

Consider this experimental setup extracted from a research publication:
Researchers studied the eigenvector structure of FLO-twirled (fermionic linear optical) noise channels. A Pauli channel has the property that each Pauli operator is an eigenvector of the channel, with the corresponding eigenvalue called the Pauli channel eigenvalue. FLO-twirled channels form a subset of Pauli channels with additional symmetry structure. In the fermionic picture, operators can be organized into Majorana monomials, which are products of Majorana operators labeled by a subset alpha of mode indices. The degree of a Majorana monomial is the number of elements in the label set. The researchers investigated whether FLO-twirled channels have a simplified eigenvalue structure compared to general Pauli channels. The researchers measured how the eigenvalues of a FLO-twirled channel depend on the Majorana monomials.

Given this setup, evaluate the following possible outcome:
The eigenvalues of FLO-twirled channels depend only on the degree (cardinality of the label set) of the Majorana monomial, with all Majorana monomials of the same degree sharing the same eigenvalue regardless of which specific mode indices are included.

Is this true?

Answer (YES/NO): YES